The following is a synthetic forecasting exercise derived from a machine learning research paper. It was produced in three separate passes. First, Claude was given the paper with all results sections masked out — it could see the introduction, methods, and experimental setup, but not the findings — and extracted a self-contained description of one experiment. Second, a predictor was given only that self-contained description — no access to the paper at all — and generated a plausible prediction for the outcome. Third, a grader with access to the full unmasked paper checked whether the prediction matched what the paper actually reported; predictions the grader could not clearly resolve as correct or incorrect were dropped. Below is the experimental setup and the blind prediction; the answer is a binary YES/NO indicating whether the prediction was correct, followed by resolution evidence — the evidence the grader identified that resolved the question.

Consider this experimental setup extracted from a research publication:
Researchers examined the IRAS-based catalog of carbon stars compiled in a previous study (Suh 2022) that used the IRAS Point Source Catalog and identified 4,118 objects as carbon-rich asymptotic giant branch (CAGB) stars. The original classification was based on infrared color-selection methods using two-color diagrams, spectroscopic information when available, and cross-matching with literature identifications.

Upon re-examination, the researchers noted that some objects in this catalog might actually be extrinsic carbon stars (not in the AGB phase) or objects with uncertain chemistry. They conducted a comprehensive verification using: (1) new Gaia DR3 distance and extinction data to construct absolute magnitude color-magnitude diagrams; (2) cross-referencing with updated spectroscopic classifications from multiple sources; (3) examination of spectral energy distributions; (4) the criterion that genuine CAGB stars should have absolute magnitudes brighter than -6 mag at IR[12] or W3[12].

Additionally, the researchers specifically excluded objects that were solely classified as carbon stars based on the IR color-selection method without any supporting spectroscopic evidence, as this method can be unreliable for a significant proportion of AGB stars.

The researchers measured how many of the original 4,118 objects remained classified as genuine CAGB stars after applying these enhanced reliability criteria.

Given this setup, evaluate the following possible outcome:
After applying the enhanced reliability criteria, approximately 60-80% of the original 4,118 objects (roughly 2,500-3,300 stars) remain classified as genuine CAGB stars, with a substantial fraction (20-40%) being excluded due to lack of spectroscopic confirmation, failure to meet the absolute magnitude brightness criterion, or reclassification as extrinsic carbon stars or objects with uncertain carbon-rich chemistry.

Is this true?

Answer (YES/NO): NO